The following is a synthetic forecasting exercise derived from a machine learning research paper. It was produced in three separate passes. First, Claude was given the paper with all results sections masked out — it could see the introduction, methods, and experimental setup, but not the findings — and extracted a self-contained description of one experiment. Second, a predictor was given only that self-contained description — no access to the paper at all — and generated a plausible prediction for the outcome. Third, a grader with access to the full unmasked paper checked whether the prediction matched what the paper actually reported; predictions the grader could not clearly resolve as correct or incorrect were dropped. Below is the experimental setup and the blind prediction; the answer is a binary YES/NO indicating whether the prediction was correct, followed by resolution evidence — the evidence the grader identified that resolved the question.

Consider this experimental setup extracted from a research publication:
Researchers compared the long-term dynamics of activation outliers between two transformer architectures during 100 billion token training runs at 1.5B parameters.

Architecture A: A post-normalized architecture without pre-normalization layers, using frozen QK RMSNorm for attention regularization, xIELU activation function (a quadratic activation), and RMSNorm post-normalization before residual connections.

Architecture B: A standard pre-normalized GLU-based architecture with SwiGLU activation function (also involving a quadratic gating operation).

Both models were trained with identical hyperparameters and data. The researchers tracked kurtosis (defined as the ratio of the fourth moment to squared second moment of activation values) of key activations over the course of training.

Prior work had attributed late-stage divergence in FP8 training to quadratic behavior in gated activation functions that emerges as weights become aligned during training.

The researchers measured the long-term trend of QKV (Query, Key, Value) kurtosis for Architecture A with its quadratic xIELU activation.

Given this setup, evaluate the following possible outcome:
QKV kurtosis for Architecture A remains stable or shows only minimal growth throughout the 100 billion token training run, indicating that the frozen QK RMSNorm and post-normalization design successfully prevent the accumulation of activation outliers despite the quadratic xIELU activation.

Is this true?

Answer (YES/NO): YES